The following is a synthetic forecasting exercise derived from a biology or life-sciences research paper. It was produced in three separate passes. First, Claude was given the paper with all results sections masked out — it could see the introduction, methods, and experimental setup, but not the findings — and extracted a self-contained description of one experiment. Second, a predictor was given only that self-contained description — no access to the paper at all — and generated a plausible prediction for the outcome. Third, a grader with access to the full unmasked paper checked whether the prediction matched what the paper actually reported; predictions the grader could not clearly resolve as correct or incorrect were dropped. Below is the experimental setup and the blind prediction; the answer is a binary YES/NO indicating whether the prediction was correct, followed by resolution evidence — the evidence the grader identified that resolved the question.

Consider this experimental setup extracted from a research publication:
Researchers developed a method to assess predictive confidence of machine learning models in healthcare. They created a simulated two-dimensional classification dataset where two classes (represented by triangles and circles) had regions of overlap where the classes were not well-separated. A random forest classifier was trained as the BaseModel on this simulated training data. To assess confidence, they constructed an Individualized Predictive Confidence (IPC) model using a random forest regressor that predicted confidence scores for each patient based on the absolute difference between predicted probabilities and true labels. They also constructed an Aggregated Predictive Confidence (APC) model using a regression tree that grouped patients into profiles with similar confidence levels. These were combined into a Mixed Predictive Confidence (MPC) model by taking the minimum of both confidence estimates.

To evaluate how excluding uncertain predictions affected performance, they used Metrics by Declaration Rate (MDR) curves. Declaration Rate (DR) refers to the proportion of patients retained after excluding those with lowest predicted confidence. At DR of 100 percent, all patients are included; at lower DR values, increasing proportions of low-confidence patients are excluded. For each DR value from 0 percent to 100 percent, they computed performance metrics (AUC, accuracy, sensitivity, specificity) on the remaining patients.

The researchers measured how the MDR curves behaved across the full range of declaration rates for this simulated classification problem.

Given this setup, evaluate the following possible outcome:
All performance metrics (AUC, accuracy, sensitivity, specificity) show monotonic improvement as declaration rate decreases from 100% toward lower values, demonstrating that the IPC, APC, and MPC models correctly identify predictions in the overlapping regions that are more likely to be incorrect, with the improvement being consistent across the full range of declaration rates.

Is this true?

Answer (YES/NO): NO